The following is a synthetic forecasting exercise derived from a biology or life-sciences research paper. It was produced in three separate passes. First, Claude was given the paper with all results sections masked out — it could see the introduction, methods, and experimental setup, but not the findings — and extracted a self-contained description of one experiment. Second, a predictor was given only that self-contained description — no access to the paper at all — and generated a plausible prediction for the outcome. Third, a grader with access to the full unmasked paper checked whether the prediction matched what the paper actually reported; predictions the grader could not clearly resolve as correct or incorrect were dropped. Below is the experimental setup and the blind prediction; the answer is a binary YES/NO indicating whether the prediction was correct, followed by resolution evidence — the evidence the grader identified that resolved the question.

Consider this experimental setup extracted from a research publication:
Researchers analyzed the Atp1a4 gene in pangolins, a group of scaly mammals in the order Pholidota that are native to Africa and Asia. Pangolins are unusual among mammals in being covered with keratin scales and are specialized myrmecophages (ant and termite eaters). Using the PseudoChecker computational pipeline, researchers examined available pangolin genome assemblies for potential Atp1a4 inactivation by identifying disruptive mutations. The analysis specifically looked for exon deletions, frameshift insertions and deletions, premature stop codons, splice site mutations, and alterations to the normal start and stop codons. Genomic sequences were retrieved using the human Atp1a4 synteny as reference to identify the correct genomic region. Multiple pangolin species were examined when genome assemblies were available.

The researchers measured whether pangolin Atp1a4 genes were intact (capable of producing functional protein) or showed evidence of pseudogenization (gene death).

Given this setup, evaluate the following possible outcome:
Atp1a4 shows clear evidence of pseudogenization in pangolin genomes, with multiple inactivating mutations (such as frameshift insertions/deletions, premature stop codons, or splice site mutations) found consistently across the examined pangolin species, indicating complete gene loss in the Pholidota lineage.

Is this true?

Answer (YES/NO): YES